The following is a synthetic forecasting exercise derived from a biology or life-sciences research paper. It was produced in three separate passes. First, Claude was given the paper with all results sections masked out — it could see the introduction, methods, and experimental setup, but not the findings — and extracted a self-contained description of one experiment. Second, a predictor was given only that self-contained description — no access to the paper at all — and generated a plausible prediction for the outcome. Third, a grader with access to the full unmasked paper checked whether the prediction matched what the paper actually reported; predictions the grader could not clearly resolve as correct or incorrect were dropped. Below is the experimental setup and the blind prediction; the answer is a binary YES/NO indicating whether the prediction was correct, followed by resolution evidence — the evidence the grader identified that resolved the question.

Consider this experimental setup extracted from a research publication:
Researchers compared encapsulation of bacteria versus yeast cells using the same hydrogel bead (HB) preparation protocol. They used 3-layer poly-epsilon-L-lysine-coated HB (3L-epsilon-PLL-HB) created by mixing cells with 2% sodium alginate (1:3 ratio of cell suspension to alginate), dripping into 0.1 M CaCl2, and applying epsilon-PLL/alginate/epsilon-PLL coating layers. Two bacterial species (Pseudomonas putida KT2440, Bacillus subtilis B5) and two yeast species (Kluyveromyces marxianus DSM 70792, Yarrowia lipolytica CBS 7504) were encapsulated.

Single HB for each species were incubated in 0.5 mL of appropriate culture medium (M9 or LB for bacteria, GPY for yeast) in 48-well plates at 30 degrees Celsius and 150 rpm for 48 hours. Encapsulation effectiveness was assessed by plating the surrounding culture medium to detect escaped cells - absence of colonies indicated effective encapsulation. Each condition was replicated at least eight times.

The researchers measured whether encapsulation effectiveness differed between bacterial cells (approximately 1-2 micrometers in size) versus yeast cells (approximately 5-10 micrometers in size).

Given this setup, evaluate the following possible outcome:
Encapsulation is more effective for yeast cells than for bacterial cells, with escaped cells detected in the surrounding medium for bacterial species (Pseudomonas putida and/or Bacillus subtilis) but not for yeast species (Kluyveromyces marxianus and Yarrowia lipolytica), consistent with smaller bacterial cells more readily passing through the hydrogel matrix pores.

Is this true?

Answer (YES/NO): NO